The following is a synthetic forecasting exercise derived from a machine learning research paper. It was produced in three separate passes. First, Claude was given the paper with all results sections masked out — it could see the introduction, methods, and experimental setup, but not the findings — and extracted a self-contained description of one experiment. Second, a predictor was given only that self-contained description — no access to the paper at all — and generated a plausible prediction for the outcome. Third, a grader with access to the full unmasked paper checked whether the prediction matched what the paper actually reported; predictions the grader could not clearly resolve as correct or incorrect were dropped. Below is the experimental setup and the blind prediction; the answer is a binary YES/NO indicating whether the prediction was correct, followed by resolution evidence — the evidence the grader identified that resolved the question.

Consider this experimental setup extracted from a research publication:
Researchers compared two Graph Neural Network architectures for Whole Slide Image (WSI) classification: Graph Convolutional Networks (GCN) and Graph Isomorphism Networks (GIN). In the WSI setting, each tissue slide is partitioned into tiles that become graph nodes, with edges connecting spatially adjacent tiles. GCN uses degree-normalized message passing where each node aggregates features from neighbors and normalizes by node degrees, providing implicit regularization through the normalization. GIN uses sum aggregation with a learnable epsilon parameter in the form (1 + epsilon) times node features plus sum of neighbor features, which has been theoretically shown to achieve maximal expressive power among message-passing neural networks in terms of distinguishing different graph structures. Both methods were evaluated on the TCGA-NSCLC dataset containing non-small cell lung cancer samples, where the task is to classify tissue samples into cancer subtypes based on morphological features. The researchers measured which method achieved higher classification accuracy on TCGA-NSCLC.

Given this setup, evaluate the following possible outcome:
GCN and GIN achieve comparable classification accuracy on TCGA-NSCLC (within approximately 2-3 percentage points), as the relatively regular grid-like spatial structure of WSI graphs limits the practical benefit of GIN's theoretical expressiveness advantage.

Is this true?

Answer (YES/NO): YES